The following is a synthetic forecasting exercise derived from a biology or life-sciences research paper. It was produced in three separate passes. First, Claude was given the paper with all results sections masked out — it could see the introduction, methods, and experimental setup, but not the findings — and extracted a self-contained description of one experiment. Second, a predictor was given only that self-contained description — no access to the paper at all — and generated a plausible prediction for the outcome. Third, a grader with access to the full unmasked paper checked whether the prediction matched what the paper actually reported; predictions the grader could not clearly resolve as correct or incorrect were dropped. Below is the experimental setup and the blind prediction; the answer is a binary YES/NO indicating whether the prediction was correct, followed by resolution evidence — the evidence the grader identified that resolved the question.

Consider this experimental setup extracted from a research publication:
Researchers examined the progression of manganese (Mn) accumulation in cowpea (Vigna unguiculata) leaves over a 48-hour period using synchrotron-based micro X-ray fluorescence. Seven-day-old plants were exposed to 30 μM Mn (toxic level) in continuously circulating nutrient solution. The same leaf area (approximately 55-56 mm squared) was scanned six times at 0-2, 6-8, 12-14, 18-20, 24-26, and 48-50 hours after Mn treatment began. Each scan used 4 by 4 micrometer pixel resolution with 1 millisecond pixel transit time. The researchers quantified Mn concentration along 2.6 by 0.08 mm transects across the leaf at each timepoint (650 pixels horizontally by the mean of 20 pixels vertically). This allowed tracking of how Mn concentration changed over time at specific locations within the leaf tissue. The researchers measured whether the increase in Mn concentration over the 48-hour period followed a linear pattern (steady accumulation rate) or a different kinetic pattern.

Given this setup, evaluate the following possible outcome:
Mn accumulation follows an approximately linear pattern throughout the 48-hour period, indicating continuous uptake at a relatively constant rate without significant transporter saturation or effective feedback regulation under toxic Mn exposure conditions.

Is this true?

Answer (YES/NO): NO